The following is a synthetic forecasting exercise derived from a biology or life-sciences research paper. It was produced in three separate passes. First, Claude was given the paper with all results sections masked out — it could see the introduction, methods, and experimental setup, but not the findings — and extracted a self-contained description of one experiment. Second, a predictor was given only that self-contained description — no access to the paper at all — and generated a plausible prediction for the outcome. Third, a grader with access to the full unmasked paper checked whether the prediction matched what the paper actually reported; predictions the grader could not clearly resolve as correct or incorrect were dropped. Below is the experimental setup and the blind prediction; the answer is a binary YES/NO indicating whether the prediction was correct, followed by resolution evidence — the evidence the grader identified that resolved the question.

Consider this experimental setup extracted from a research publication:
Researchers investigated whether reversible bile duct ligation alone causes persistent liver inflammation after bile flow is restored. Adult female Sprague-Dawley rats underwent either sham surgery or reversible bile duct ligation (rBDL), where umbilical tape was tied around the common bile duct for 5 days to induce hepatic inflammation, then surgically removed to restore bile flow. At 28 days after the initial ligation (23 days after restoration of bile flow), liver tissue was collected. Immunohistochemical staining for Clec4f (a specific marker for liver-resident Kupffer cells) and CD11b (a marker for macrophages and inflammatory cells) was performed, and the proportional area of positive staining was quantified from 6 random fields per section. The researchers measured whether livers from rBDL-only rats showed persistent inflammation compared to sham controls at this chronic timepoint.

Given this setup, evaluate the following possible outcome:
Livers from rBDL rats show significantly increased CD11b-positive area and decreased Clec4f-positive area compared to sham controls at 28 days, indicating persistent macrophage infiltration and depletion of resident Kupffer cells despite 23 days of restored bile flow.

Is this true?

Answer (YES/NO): NO